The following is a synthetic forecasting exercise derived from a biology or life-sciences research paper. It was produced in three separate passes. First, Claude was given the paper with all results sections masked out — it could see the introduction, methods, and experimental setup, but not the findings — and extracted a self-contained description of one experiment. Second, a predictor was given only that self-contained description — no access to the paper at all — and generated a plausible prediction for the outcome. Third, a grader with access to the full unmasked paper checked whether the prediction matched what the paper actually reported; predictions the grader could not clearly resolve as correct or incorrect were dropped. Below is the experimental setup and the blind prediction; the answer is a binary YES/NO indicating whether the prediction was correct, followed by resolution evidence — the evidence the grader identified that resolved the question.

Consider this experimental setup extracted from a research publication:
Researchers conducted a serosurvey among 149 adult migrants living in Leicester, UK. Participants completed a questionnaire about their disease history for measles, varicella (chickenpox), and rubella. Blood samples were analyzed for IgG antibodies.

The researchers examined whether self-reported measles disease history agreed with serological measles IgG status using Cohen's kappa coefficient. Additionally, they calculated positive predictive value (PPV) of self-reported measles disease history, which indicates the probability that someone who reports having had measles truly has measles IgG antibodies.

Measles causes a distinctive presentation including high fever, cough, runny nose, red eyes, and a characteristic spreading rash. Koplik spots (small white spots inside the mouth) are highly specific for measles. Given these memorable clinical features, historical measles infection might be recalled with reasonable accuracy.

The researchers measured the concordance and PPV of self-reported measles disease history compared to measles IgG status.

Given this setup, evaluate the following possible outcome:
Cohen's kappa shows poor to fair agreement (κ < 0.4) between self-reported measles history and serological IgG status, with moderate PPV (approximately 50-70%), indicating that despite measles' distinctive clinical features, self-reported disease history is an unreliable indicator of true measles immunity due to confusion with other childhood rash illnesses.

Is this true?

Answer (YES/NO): NO